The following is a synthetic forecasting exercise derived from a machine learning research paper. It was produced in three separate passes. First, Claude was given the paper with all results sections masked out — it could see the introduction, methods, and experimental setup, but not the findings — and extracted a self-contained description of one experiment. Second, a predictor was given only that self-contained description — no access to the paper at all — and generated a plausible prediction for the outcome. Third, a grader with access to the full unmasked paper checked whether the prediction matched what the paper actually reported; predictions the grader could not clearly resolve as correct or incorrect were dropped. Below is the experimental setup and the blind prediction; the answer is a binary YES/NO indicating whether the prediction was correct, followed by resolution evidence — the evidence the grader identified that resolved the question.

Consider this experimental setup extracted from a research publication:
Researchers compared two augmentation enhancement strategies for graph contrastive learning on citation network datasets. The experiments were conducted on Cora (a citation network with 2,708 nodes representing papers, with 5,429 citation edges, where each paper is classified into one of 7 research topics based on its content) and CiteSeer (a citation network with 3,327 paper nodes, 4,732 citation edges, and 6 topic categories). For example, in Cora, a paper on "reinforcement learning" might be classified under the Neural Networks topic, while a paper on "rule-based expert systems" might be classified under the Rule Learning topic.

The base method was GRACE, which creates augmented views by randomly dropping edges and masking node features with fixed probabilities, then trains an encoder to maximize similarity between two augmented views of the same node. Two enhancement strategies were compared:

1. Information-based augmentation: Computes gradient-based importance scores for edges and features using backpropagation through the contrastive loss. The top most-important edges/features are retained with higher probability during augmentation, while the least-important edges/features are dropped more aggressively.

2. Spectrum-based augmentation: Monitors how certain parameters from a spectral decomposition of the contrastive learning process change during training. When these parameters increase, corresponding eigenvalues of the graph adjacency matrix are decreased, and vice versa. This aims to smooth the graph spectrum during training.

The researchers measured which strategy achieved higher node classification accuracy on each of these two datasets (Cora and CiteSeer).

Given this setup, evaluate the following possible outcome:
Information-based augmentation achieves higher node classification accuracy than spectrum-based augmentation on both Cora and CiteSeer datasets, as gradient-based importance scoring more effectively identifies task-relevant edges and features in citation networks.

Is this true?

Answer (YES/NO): YES